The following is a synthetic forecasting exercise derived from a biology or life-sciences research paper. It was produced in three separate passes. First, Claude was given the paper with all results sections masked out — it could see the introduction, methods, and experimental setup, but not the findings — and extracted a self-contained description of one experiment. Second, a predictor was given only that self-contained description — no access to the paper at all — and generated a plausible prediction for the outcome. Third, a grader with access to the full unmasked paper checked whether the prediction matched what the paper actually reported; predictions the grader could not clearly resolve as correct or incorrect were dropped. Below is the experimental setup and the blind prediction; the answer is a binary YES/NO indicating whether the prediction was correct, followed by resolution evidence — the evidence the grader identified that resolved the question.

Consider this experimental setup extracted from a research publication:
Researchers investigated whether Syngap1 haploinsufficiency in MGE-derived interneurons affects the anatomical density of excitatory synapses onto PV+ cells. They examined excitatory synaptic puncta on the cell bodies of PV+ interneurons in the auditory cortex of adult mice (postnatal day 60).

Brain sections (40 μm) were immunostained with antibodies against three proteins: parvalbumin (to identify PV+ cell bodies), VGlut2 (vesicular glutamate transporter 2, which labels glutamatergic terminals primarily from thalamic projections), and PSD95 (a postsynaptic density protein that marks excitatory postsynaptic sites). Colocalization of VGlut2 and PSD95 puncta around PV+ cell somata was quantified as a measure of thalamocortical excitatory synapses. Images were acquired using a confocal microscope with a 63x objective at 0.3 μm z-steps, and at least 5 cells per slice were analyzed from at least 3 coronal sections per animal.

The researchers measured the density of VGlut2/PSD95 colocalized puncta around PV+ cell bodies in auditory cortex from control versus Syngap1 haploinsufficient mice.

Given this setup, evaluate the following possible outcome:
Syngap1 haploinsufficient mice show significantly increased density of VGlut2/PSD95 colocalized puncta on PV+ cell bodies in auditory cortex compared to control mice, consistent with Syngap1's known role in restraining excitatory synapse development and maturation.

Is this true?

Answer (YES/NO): NO